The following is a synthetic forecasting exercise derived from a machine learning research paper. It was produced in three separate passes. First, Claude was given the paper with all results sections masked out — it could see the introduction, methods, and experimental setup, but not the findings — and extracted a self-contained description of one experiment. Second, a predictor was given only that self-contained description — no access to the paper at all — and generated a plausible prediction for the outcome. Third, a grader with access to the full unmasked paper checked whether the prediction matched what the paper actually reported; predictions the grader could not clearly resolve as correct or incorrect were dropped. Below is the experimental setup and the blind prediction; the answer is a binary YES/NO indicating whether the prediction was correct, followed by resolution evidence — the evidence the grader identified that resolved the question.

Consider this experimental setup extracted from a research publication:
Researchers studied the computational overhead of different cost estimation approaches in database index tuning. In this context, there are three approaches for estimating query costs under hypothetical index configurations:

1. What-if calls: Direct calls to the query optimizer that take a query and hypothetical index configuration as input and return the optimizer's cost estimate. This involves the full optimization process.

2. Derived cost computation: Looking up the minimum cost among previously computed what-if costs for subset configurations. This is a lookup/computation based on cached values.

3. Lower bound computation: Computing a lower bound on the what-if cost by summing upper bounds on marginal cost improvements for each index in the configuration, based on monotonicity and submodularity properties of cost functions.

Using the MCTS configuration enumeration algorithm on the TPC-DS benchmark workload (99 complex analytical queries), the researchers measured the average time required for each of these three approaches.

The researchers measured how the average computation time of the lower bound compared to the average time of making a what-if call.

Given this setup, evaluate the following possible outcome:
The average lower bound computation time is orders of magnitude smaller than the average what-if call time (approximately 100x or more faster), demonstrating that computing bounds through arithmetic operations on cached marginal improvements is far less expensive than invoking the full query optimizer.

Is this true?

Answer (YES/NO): YES